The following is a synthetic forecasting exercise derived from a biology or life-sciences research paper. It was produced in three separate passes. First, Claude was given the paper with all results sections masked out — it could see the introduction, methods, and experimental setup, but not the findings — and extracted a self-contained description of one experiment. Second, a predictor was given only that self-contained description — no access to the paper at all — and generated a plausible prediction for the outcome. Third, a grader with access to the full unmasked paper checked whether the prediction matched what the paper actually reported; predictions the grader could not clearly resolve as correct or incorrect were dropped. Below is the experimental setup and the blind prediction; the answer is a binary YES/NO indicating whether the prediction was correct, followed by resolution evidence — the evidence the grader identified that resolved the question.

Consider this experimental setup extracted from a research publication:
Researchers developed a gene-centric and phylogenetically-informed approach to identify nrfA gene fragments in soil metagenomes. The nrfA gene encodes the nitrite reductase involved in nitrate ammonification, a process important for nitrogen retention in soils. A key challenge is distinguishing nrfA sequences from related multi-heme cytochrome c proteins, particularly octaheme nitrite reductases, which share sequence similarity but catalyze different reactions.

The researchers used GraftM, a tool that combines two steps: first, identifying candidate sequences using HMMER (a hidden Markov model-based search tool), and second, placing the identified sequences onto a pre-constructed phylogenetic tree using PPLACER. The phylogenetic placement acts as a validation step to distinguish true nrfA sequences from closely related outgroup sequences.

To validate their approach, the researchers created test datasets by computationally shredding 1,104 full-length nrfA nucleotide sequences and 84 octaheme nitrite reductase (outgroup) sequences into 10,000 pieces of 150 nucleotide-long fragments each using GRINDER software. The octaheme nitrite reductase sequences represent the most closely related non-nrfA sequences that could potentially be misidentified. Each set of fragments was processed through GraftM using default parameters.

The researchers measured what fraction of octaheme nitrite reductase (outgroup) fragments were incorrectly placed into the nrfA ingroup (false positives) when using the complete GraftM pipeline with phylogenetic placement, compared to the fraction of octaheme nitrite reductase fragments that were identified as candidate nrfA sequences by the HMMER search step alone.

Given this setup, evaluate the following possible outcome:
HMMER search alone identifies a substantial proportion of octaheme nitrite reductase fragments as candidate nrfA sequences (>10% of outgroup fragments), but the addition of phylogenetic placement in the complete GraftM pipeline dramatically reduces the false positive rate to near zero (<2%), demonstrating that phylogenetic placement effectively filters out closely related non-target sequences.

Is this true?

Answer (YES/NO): YES